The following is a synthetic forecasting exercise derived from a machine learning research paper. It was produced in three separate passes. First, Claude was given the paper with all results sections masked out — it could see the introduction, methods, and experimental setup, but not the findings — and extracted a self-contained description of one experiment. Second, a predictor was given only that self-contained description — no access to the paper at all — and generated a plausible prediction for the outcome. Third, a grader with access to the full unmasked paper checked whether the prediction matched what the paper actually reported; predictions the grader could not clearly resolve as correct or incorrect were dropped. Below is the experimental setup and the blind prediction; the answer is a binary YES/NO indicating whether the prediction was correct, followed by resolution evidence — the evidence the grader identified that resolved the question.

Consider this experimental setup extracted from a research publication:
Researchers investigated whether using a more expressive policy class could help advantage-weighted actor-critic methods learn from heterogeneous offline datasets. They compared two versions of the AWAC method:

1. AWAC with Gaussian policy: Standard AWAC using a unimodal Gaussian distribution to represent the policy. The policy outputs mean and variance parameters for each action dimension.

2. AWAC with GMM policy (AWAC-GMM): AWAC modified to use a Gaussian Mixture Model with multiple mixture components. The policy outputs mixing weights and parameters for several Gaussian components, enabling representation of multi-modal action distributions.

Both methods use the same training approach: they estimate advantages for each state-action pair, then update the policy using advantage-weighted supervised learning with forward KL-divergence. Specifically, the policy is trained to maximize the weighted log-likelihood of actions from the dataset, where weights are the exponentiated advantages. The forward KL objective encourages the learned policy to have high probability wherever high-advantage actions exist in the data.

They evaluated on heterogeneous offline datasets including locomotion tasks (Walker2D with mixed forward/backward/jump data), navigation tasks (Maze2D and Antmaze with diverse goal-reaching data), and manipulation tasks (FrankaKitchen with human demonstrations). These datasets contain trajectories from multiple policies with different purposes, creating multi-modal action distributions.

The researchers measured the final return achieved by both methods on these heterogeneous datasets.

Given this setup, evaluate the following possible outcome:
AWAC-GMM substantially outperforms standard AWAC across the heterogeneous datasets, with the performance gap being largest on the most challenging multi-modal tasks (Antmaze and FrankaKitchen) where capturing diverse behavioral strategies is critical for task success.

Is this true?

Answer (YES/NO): NO